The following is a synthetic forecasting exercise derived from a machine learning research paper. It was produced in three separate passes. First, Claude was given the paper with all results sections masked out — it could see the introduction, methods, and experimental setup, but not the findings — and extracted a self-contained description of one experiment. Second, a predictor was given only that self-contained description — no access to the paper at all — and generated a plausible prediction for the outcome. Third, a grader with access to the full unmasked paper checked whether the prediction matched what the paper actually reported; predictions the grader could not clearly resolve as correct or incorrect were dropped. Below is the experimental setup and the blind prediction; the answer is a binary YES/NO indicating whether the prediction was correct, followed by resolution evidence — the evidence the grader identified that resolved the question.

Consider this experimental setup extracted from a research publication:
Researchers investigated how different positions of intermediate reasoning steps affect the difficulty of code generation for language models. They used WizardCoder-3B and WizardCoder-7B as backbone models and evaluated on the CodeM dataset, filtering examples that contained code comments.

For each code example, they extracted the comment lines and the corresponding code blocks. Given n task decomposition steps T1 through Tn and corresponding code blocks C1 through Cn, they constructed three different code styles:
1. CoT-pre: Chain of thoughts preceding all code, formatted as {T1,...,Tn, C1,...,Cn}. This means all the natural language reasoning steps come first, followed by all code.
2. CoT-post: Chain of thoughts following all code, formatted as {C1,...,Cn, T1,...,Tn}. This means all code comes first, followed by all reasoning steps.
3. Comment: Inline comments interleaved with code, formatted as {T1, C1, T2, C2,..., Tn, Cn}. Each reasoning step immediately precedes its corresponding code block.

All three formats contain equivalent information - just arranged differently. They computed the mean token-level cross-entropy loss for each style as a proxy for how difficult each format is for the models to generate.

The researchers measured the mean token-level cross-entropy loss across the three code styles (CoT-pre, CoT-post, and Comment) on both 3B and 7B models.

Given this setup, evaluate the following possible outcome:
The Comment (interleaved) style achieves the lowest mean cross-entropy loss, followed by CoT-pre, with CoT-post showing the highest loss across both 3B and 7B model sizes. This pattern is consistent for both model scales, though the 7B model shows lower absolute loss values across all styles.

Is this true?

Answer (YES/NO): YES